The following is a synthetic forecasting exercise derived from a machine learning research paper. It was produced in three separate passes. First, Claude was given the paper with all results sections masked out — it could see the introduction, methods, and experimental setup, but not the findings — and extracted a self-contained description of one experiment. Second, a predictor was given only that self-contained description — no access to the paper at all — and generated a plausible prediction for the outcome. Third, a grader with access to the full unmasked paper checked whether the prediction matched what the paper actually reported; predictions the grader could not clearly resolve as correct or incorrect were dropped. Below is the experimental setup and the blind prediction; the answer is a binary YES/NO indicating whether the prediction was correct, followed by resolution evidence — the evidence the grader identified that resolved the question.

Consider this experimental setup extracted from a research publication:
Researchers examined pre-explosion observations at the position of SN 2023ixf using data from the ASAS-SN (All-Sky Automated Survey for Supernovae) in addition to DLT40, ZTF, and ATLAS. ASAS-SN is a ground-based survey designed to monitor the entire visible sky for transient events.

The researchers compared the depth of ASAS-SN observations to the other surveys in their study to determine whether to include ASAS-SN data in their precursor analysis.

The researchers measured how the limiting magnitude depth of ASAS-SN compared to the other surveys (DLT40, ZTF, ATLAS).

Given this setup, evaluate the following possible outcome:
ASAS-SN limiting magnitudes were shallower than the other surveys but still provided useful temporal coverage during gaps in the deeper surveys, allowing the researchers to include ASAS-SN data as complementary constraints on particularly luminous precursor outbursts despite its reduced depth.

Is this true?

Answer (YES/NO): NO